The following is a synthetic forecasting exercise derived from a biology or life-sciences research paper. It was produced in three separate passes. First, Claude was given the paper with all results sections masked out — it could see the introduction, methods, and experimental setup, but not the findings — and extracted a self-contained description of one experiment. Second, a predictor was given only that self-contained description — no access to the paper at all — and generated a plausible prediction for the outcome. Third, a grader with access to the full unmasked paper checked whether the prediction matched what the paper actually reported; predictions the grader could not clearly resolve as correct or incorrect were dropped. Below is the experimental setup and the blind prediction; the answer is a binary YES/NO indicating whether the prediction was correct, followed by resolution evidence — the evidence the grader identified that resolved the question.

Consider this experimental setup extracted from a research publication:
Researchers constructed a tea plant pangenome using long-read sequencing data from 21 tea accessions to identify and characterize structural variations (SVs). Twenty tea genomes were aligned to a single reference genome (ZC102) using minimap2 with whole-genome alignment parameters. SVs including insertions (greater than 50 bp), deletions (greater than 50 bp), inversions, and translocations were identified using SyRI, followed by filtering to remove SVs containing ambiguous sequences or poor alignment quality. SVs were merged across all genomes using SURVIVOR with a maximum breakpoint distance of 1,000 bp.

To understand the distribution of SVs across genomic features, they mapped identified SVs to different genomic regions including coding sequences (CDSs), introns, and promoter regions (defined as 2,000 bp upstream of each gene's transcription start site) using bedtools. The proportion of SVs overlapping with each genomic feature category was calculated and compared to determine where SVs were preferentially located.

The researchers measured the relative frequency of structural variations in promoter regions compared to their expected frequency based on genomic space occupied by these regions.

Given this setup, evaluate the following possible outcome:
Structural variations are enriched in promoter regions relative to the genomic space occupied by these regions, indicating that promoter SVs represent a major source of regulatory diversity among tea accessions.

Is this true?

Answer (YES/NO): YES